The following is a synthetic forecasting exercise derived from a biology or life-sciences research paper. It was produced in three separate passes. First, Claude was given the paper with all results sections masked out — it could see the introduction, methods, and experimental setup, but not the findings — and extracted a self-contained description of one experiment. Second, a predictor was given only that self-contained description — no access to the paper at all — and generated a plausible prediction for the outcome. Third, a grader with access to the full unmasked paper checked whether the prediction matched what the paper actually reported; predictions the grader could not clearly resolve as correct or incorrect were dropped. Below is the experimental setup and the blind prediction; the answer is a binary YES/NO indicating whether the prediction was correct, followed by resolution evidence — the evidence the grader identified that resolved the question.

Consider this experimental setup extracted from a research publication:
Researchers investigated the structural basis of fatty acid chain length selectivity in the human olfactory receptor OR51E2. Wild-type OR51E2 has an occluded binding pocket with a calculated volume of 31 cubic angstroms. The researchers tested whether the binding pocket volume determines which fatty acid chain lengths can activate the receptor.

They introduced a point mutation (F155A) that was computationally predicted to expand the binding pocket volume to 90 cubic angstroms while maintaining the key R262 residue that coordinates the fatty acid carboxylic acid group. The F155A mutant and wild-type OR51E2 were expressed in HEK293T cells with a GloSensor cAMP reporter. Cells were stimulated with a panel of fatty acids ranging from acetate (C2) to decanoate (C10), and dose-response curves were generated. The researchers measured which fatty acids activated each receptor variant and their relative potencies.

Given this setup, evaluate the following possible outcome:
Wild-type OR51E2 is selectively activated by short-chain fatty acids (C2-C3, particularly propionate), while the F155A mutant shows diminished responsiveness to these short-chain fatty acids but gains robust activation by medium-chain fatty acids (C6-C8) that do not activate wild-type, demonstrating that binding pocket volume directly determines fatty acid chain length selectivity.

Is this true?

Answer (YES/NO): YES